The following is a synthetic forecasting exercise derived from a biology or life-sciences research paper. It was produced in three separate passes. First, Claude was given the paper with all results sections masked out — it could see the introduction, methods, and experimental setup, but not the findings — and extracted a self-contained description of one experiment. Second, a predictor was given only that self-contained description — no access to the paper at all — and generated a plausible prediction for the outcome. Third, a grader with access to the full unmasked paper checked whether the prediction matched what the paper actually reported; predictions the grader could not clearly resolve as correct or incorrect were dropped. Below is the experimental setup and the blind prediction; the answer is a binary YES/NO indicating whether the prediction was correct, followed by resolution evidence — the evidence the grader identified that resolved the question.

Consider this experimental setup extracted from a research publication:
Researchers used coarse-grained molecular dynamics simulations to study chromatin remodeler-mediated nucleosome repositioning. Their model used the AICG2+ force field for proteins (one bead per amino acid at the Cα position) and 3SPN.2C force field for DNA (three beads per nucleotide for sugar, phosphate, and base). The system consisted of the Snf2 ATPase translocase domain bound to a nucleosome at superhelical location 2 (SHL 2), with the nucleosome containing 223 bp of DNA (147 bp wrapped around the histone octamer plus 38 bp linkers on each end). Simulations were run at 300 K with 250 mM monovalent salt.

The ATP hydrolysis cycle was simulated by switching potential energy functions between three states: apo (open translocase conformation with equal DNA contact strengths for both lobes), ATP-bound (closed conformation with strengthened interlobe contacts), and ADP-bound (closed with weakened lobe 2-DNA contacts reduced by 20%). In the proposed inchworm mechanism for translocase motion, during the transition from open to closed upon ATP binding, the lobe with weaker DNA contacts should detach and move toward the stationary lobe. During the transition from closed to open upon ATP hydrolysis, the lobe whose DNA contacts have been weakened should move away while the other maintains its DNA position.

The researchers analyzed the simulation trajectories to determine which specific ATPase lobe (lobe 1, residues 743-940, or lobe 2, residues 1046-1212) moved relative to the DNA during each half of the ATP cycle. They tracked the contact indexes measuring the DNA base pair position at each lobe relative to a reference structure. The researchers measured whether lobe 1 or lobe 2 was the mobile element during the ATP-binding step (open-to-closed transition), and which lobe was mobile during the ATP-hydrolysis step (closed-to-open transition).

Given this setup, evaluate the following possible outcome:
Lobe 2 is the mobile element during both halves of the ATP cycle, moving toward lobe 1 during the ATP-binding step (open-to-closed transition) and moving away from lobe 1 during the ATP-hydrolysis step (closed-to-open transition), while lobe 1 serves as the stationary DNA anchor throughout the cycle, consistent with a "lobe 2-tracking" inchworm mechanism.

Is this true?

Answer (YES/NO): NO